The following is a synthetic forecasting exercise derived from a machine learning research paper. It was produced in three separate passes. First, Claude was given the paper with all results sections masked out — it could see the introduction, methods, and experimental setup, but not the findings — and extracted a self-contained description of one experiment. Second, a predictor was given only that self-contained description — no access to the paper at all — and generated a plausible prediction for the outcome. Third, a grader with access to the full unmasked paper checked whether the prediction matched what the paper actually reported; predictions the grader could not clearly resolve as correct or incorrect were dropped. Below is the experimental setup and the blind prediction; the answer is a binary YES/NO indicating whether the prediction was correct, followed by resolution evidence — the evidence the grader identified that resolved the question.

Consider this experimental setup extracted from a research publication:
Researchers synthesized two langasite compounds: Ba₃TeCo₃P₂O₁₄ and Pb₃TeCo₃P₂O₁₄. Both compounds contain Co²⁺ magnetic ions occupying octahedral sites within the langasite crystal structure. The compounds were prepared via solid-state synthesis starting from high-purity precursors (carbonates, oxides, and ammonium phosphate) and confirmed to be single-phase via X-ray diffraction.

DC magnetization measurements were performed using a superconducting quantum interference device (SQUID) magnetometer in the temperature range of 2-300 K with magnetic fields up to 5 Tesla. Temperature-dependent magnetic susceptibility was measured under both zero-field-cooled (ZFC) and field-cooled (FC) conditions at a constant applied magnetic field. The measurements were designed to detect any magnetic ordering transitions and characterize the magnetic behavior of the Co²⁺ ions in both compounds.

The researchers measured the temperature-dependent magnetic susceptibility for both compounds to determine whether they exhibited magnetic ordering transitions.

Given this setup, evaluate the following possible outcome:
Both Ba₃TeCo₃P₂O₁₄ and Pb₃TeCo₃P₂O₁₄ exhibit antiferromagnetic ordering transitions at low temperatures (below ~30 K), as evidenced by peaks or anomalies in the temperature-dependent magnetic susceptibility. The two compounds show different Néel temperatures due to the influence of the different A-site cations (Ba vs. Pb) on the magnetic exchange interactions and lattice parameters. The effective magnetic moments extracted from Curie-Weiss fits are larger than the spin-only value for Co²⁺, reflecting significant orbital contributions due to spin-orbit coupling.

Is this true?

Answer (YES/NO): YES